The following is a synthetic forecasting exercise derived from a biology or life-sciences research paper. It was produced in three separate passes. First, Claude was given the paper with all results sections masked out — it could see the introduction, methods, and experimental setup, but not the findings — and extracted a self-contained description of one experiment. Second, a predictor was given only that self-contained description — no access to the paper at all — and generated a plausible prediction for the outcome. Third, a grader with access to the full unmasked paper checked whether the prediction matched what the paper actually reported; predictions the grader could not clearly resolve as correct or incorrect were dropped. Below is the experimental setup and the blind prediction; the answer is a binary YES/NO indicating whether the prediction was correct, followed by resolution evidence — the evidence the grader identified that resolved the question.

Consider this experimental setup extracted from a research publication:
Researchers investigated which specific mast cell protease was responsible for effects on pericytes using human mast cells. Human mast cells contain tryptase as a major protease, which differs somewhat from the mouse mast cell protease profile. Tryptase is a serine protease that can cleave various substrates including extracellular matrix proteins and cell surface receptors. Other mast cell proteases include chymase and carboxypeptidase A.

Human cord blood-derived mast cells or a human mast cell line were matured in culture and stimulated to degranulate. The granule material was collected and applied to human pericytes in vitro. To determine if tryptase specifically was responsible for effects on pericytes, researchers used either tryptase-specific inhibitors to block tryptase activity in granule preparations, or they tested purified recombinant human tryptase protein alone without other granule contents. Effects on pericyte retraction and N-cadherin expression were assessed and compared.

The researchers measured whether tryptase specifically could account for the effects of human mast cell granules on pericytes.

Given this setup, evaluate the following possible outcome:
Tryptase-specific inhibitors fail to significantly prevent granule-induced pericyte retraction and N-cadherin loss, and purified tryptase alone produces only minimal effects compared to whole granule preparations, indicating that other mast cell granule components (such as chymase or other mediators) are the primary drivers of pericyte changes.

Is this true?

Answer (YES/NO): NO